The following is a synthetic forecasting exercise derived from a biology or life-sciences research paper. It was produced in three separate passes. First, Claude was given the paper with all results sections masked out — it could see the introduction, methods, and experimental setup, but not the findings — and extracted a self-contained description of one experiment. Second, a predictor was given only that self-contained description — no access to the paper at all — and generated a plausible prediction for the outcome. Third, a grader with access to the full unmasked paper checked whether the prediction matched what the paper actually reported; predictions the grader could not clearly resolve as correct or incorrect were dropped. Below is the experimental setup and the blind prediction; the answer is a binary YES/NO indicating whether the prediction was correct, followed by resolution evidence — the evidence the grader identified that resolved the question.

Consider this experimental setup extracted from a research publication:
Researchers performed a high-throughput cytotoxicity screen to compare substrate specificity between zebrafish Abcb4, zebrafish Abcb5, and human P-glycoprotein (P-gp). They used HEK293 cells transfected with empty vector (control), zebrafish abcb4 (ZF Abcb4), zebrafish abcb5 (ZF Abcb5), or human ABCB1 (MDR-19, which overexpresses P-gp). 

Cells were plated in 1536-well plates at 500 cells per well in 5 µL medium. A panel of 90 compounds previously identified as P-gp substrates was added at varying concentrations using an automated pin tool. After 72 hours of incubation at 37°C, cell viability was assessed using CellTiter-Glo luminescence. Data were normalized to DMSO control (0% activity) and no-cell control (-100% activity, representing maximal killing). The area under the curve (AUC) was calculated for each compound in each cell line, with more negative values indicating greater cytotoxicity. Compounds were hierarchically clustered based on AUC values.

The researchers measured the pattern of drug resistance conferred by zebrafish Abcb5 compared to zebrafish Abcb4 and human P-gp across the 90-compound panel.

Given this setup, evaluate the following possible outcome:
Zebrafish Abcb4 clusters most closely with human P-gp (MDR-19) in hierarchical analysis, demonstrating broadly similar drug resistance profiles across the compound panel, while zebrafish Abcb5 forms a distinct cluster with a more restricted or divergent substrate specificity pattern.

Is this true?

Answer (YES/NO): YES